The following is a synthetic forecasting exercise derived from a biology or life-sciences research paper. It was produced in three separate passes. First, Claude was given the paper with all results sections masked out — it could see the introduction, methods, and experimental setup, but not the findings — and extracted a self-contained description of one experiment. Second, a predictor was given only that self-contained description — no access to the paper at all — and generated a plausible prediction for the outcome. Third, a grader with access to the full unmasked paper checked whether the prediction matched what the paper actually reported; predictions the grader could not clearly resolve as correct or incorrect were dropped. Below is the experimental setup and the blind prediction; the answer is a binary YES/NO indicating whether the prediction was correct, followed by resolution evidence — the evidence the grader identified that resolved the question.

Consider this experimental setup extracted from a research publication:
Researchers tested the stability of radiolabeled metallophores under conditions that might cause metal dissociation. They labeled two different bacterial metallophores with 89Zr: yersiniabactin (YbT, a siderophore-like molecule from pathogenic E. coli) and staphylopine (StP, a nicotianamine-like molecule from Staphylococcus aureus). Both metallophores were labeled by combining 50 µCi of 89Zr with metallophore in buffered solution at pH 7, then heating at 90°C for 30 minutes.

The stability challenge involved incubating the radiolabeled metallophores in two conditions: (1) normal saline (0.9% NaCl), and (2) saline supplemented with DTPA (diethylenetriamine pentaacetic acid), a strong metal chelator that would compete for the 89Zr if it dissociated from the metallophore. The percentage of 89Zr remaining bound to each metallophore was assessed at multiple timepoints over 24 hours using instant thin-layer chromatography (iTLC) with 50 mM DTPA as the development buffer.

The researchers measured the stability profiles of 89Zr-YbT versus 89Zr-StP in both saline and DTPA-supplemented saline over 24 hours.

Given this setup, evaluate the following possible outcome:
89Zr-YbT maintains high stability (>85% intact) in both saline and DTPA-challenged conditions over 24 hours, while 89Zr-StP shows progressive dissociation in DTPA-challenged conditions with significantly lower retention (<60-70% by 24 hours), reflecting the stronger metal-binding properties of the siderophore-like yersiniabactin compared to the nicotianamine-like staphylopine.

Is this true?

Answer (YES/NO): NO